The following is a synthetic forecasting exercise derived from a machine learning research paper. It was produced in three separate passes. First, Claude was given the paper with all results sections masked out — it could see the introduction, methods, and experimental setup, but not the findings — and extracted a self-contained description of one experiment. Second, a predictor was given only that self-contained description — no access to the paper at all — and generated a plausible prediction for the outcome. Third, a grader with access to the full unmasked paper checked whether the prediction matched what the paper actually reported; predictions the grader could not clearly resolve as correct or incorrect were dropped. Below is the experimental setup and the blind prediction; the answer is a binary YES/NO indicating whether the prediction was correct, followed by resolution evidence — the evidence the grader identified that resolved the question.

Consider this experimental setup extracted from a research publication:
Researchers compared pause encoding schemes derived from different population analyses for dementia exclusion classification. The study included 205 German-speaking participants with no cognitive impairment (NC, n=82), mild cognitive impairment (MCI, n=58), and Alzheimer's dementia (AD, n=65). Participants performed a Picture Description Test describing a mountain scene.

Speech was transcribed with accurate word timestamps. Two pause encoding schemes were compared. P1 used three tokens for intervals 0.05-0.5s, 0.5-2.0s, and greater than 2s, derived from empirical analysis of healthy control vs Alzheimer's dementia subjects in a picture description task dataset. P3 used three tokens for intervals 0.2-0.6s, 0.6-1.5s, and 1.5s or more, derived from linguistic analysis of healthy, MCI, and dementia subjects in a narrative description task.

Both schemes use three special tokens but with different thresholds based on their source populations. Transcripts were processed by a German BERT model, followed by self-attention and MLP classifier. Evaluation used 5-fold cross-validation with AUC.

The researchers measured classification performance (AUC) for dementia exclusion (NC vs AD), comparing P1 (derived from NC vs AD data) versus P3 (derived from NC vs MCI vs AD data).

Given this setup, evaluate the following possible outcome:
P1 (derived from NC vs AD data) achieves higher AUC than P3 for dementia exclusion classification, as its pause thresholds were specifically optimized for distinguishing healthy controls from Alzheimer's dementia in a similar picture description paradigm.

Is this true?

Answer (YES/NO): YES